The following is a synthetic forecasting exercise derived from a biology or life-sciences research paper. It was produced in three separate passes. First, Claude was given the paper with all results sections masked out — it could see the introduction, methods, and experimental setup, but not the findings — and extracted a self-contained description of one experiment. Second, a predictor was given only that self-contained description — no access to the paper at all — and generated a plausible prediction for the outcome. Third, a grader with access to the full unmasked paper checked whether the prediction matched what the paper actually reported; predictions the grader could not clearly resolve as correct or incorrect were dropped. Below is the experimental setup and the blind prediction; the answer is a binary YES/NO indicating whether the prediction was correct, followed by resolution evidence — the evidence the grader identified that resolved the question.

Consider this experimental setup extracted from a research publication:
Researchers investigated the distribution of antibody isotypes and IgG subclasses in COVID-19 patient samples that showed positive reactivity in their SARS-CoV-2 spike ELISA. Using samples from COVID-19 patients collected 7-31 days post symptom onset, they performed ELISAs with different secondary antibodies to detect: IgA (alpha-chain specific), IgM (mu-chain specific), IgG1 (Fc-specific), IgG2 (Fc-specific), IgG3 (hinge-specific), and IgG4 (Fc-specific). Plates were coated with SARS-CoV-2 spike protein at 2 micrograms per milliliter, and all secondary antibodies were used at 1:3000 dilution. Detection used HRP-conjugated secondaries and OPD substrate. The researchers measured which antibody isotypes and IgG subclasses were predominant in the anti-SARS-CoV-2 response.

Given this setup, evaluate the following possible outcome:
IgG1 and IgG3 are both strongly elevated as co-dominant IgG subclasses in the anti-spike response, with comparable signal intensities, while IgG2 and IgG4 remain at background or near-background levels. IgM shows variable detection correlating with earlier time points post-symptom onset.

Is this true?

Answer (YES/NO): NO